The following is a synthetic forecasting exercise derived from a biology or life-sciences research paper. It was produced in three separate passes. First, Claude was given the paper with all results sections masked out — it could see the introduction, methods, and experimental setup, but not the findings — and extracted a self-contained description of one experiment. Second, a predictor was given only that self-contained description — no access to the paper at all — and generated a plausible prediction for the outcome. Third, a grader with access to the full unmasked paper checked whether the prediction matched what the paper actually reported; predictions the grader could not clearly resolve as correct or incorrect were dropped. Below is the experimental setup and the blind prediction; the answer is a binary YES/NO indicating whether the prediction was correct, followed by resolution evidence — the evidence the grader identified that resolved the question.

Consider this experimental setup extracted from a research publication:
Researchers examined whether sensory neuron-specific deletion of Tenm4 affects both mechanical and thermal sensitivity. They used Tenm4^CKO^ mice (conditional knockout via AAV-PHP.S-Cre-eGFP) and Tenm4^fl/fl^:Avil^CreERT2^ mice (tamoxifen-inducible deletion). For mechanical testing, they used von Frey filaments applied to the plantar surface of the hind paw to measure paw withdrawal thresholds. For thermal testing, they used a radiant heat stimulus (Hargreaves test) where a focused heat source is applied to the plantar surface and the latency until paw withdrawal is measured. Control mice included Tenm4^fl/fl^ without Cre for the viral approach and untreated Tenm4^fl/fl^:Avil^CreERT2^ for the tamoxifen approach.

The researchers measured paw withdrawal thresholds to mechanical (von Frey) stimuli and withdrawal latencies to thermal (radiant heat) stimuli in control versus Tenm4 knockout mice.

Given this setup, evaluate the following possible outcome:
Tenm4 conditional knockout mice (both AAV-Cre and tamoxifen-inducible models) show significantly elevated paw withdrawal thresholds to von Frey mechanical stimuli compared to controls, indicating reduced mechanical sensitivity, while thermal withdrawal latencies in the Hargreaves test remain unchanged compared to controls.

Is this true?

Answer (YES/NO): YES